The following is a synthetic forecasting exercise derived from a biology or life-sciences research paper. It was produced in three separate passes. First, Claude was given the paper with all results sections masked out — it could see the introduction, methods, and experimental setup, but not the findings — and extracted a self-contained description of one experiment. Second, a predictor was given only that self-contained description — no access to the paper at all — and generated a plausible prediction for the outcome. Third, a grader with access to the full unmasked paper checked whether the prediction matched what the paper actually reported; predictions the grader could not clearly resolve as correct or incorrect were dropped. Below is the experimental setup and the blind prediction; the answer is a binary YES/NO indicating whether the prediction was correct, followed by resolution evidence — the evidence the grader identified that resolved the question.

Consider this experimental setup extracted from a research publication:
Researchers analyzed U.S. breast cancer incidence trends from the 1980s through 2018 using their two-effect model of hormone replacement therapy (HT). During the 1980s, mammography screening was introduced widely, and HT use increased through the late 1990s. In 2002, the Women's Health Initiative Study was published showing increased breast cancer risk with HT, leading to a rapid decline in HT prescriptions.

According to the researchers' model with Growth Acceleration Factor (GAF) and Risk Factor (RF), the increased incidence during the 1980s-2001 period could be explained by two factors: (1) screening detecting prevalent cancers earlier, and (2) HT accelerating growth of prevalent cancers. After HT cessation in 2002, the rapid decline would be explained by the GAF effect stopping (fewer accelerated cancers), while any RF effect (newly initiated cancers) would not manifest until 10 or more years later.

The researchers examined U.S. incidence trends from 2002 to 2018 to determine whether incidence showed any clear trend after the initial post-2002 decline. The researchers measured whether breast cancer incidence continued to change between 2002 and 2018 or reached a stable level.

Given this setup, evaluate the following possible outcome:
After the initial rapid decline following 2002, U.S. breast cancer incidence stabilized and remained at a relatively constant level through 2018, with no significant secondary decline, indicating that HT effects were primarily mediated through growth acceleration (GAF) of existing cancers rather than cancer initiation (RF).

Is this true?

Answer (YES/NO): NO